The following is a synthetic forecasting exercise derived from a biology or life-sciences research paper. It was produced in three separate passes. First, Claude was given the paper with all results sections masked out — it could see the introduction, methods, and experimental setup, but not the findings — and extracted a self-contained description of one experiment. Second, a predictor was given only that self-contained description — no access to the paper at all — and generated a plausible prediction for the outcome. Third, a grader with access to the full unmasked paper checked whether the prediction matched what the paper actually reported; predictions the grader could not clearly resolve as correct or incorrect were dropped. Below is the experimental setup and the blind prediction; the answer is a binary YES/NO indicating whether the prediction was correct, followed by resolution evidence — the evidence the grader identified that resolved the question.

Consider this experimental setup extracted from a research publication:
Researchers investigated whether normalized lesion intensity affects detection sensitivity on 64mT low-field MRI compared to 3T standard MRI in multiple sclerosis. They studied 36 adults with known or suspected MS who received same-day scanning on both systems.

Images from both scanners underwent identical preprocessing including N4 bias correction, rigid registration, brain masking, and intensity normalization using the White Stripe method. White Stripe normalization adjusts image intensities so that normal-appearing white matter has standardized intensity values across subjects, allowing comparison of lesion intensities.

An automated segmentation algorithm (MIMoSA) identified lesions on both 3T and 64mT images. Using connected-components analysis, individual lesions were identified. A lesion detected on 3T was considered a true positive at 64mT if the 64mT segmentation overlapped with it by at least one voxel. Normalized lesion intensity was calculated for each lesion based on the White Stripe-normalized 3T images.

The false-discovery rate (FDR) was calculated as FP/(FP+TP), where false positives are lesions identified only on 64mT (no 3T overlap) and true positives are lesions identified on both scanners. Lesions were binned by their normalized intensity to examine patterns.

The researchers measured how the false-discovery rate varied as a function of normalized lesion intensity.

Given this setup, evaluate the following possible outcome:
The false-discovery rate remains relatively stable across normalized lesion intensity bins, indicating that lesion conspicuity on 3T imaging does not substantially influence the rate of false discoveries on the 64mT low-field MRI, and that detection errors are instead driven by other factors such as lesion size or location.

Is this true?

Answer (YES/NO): YES